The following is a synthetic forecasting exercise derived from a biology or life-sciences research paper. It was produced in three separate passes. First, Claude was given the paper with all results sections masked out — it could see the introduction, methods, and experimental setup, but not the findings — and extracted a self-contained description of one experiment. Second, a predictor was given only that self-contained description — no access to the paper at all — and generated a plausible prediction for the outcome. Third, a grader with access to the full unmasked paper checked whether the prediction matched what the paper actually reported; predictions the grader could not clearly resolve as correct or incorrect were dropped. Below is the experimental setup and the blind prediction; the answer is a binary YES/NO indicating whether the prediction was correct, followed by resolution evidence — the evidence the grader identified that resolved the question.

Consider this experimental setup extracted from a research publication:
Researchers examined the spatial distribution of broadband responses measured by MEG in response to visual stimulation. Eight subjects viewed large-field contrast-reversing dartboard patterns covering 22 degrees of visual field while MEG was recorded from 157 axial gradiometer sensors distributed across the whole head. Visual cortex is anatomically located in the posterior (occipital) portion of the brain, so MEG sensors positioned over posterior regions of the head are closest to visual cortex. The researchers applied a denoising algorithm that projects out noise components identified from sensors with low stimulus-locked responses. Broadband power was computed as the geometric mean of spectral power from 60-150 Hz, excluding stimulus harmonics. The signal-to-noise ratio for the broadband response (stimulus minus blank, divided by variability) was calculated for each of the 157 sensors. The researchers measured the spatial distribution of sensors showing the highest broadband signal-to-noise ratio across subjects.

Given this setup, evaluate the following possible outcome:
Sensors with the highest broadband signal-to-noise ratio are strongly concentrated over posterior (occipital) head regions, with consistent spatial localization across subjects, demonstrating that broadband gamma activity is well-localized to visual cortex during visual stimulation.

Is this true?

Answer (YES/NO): YES